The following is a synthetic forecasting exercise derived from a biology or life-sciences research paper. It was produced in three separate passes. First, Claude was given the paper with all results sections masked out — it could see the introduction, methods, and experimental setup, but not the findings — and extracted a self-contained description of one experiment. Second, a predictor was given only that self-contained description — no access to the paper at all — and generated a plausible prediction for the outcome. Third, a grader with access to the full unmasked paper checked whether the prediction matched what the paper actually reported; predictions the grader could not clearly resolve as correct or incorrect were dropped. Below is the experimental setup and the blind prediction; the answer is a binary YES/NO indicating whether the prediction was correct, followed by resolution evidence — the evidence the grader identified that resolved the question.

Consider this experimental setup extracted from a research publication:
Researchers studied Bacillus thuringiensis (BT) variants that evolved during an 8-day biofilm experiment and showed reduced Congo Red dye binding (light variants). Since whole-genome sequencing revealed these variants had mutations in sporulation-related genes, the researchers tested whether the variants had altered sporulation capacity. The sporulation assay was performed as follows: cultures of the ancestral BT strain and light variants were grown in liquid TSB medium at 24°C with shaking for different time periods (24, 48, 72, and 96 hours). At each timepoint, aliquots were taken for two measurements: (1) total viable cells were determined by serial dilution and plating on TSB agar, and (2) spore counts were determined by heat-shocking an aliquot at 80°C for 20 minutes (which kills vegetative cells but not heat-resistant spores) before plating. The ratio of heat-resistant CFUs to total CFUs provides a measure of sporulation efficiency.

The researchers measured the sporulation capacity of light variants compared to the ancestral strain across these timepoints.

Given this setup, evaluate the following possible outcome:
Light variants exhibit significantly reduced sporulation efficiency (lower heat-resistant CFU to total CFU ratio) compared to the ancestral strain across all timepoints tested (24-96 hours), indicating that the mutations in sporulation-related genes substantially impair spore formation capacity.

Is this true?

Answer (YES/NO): NO